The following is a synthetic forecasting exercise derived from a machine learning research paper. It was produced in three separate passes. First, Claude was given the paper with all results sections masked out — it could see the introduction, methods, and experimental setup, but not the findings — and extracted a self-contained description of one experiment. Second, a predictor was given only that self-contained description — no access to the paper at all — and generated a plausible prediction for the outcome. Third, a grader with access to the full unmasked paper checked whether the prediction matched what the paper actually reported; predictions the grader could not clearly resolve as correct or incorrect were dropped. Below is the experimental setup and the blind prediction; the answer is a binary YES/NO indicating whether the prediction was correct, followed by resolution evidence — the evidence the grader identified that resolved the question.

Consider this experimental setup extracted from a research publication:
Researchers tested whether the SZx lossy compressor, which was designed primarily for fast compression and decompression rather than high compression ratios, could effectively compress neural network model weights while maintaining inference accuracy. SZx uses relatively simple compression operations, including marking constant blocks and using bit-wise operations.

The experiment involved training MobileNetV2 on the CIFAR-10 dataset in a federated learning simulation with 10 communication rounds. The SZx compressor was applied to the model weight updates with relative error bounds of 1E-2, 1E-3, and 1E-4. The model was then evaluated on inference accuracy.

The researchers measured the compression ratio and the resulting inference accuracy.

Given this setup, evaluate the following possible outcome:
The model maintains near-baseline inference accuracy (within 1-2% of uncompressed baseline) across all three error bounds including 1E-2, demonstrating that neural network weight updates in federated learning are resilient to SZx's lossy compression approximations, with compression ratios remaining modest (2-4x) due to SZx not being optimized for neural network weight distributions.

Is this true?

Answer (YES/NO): NO